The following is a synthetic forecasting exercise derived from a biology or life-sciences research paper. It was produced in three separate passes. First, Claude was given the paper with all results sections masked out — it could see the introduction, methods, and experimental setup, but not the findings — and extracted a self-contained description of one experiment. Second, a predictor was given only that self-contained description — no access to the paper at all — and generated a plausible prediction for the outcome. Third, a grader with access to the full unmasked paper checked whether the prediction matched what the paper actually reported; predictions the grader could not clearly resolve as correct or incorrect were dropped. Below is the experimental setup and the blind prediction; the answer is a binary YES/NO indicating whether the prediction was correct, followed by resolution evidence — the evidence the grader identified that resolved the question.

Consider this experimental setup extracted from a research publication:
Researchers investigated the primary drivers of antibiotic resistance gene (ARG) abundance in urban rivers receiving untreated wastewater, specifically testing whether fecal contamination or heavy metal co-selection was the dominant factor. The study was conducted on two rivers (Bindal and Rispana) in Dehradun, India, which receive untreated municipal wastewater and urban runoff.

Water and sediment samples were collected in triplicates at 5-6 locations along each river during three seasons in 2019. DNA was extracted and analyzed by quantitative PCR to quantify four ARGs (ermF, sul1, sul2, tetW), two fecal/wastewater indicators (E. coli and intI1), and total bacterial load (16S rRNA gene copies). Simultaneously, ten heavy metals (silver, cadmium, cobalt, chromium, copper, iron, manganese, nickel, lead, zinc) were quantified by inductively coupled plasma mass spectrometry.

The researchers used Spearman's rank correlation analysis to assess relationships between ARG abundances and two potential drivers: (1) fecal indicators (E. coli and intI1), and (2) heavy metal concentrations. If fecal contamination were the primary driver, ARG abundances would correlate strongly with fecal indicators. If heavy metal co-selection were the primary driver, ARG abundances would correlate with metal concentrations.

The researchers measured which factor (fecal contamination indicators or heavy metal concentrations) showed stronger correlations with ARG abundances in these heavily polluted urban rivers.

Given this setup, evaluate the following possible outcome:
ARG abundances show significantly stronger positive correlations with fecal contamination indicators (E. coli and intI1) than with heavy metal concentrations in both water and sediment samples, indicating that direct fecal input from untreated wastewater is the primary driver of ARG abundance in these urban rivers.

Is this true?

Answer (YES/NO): YES